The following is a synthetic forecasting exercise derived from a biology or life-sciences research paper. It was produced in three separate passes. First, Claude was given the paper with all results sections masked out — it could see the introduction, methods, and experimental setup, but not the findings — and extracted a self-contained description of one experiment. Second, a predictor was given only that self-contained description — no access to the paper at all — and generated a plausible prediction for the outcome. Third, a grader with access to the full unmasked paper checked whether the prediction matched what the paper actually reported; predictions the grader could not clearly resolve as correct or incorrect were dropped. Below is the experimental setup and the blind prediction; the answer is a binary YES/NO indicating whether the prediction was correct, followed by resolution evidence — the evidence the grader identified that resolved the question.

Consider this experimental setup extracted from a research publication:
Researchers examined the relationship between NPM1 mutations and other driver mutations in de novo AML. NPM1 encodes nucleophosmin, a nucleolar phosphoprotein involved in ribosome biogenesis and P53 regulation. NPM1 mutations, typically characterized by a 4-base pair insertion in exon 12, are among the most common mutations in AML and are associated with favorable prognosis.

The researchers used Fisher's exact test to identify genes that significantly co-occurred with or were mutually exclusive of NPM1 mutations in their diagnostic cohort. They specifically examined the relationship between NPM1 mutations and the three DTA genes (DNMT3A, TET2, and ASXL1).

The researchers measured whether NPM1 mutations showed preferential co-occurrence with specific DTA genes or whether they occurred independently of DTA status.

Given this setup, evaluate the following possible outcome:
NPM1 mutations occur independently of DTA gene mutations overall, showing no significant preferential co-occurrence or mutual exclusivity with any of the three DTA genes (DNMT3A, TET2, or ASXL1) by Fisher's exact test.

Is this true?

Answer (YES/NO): NO